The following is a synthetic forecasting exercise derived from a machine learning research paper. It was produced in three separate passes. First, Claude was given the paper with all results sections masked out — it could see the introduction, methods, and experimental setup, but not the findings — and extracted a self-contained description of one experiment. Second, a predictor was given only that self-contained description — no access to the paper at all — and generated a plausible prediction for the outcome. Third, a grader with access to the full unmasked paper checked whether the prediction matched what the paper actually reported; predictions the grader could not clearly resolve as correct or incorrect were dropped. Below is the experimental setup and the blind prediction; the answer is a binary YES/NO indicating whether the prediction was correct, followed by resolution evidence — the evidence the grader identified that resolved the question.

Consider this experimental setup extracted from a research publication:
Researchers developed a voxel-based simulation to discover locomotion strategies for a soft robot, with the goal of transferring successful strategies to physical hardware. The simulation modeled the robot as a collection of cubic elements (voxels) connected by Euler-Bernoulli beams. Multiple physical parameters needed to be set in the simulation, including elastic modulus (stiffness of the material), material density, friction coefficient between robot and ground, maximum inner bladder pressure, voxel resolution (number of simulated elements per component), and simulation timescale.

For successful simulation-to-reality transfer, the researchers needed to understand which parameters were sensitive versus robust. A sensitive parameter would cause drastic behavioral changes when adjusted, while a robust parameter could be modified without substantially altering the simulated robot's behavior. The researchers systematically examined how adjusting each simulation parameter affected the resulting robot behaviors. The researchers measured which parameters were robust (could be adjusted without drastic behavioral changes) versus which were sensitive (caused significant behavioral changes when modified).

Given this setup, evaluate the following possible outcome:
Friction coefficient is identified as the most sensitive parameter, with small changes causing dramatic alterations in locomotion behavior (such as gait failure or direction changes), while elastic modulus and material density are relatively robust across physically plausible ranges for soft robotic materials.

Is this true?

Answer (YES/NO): NO